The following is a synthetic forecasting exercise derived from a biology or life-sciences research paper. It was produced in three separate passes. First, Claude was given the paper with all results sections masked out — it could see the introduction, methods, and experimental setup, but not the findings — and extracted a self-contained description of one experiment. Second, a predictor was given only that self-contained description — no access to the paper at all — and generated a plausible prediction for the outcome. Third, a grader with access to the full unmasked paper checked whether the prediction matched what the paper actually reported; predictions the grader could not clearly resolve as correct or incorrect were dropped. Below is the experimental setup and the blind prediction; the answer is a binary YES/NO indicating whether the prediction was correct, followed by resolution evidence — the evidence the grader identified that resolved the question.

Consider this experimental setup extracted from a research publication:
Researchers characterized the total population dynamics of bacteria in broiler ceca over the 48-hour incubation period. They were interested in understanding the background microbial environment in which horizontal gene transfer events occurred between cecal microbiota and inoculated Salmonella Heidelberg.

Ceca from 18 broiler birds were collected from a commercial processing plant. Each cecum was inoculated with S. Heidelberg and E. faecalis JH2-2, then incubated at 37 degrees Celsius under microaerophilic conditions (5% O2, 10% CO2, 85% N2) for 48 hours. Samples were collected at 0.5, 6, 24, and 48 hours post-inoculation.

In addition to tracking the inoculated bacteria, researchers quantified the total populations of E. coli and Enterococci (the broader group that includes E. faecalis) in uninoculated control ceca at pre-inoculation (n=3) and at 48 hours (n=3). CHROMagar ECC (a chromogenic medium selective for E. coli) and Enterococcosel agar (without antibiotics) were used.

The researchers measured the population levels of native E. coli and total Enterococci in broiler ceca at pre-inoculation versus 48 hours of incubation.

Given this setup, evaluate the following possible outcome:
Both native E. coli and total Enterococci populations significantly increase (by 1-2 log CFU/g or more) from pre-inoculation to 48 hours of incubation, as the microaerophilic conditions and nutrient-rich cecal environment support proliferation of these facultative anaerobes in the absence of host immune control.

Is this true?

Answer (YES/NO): NO